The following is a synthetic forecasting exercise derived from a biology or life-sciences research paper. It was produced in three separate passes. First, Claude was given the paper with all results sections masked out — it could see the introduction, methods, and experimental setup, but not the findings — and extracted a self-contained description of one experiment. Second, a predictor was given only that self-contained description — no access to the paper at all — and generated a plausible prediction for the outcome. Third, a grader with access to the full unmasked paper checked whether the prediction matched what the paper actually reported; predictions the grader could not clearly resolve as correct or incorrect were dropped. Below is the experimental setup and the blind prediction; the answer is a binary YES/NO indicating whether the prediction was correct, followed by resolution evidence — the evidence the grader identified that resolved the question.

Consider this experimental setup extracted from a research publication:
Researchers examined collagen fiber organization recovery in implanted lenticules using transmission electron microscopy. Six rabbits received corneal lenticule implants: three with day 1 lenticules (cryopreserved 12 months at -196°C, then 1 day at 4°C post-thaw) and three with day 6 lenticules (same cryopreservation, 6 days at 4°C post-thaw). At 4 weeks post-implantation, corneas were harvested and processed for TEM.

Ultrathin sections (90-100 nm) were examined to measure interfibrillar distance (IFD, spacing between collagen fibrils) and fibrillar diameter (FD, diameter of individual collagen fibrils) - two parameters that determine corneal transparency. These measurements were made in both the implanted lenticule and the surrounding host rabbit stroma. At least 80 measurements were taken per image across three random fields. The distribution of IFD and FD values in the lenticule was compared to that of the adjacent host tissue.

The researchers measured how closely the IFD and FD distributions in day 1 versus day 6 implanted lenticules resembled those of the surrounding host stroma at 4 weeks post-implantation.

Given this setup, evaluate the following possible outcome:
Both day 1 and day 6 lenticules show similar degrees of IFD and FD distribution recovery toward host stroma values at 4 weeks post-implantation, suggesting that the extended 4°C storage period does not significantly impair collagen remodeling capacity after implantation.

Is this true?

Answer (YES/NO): NO